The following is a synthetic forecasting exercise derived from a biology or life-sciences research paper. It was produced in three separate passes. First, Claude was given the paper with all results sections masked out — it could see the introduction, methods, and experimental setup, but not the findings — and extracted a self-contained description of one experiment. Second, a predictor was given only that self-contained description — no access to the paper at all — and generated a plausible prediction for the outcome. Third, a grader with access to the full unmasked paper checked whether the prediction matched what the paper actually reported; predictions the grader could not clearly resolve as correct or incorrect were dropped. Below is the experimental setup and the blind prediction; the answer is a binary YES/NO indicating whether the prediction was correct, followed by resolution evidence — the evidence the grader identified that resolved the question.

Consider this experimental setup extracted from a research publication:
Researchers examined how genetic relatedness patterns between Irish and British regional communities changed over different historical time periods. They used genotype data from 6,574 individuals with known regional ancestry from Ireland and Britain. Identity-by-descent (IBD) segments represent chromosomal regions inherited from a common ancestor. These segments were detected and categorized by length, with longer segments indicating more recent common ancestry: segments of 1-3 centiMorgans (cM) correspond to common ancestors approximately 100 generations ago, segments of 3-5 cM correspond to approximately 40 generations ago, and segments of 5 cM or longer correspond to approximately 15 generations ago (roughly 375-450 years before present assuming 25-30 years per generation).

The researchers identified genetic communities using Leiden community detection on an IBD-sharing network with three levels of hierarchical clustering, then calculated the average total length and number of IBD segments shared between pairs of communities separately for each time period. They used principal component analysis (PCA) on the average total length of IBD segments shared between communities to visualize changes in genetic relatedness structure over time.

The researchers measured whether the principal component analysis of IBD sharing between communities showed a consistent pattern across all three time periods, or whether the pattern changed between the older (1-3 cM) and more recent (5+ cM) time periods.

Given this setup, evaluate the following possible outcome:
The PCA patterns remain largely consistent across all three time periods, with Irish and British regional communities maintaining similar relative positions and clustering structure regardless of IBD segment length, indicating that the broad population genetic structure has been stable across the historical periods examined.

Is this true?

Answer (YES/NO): NO